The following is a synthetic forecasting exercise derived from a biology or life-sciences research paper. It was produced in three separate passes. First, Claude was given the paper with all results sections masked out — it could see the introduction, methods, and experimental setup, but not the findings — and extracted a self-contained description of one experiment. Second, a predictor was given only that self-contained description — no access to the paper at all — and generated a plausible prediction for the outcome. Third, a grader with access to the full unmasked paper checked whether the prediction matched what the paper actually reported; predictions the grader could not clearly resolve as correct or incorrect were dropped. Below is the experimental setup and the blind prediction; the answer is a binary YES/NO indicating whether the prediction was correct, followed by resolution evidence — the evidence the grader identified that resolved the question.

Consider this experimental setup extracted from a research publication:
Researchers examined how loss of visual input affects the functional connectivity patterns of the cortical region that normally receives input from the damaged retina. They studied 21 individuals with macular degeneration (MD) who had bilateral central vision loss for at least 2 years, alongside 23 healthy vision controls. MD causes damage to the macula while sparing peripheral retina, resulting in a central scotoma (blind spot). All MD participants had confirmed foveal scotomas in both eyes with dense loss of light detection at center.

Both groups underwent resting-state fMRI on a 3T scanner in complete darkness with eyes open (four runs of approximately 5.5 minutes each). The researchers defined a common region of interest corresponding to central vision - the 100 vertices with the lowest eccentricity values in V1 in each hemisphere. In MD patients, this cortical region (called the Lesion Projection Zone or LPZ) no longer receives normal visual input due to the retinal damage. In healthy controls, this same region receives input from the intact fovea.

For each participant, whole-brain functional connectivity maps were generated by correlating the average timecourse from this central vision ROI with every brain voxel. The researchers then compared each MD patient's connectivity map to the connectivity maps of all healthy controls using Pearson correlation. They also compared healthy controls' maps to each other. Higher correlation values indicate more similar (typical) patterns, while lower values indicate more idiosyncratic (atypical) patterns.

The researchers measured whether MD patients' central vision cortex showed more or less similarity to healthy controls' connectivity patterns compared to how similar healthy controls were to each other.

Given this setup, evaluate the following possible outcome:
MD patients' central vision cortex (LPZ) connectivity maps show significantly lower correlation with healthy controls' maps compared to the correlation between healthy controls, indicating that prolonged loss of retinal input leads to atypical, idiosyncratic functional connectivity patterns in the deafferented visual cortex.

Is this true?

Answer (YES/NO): NO